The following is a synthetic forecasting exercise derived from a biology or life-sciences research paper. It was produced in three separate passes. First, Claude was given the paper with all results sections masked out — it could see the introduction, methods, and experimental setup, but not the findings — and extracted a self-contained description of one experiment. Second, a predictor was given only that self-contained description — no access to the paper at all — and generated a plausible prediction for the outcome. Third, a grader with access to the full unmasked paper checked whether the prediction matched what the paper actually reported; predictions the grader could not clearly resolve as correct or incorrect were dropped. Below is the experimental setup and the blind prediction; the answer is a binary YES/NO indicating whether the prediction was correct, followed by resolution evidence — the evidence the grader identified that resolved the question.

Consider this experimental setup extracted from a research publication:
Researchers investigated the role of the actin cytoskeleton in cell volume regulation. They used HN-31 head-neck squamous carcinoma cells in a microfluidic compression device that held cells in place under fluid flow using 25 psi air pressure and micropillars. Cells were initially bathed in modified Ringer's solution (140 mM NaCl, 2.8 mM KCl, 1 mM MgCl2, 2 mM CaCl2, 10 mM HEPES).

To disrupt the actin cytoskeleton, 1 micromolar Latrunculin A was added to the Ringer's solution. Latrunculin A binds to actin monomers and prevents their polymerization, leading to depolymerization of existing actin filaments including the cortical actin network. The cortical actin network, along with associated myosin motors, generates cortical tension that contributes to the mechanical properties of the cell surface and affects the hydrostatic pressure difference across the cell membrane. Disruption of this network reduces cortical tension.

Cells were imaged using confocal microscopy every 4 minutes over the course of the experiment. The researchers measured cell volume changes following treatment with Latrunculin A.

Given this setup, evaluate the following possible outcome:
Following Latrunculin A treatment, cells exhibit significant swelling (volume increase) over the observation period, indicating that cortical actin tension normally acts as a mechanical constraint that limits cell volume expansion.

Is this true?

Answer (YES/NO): NO